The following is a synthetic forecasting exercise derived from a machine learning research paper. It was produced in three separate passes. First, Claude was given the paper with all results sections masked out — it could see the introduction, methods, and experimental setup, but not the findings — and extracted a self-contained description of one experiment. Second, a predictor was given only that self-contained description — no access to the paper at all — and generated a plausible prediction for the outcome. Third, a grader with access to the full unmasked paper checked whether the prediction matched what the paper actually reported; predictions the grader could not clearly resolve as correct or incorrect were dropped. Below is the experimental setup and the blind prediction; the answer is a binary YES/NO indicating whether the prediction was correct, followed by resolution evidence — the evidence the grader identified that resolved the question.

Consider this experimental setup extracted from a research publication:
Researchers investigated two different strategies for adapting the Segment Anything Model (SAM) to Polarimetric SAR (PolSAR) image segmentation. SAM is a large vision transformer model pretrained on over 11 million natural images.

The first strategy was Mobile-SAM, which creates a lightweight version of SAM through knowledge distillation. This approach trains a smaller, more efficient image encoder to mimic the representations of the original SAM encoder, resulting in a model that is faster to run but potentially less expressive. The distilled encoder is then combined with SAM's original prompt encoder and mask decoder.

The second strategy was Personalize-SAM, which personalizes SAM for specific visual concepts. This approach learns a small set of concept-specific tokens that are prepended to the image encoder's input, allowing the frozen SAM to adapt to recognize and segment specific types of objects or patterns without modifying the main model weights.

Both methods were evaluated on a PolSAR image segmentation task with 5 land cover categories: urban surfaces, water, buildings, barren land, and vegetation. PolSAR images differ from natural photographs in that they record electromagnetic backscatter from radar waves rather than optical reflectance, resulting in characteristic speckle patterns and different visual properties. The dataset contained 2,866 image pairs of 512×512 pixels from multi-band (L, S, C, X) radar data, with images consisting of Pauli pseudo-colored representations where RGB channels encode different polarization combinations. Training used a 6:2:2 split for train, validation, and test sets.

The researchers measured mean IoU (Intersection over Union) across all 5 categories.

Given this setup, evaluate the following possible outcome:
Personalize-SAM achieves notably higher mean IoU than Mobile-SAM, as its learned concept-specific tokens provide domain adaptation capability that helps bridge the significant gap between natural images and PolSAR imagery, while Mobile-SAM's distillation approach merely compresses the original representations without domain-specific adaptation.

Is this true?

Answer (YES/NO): YES